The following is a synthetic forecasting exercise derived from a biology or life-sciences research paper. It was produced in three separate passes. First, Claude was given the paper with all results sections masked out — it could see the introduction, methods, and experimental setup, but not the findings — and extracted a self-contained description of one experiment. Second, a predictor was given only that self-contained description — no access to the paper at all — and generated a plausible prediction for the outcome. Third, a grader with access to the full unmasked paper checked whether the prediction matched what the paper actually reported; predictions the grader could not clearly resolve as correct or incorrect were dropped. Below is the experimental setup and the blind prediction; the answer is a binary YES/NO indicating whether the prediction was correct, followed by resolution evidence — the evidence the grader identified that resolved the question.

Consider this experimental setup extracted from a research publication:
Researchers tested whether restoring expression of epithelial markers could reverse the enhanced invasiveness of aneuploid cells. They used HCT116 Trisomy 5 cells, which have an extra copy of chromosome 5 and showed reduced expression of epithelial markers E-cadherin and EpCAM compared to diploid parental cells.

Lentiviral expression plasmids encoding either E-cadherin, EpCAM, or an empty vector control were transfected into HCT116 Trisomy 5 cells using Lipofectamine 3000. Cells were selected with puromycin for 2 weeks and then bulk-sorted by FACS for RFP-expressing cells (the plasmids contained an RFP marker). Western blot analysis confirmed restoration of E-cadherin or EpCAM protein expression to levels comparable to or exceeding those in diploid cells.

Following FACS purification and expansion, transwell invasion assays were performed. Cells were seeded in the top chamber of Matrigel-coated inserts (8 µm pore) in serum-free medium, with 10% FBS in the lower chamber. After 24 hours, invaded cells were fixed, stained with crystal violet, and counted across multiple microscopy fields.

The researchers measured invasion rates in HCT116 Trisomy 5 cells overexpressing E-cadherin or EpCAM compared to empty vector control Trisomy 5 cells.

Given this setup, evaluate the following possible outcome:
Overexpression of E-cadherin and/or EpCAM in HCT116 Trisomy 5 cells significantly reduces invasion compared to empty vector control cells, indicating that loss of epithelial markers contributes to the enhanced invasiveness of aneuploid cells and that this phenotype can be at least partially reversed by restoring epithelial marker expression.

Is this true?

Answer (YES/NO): YES